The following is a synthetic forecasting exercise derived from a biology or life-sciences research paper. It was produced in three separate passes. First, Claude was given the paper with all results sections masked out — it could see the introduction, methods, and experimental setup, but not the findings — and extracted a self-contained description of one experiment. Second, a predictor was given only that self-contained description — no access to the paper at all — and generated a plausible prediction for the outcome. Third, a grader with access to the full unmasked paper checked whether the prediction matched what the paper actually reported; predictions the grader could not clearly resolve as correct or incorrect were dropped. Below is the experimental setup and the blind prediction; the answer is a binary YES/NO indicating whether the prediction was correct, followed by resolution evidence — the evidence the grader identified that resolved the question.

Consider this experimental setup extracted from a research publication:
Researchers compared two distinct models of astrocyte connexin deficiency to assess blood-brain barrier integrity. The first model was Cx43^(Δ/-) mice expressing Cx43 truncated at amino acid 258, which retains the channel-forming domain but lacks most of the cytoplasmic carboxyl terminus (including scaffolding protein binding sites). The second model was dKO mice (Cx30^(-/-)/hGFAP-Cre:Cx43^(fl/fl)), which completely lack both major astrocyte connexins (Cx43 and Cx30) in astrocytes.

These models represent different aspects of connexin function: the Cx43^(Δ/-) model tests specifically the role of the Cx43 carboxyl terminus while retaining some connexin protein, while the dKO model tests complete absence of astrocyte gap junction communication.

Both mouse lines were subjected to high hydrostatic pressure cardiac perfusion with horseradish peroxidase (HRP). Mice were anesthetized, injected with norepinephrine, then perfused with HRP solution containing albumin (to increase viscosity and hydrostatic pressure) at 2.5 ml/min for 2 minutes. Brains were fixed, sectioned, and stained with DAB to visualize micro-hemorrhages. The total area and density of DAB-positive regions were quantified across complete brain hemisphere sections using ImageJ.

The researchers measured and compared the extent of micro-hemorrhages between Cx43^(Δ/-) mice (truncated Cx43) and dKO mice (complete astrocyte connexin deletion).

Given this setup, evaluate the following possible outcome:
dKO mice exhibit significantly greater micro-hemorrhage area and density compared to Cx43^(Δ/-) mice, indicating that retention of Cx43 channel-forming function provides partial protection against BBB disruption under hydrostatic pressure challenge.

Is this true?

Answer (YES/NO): NO